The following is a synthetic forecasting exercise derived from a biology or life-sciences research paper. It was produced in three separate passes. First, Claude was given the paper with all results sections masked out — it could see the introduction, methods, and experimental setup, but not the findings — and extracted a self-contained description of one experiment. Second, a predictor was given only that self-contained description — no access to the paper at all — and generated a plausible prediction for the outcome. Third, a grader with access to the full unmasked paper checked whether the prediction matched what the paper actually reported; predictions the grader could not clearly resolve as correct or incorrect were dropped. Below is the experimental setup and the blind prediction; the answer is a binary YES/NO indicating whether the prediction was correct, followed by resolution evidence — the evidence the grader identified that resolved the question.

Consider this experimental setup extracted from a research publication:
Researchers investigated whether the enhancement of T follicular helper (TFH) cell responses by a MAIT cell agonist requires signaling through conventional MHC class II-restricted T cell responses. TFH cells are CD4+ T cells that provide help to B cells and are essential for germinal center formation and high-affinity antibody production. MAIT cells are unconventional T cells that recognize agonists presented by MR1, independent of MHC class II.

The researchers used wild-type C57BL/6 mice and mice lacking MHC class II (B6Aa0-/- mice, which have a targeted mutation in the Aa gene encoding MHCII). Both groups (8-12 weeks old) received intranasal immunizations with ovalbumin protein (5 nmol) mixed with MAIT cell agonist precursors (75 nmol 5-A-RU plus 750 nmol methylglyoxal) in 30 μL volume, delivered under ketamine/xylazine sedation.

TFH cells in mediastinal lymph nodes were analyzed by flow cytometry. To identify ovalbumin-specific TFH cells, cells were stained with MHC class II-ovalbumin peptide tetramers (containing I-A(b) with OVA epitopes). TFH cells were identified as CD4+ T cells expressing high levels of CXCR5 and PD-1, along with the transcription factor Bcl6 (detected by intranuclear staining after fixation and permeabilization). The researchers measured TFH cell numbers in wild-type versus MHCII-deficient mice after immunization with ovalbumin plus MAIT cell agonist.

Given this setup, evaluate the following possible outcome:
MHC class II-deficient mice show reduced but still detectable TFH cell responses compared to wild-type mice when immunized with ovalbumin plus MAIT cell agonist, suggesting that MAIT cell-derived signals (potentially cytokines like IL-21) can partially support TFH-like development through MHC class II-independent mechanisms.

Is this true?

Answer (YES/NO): NO